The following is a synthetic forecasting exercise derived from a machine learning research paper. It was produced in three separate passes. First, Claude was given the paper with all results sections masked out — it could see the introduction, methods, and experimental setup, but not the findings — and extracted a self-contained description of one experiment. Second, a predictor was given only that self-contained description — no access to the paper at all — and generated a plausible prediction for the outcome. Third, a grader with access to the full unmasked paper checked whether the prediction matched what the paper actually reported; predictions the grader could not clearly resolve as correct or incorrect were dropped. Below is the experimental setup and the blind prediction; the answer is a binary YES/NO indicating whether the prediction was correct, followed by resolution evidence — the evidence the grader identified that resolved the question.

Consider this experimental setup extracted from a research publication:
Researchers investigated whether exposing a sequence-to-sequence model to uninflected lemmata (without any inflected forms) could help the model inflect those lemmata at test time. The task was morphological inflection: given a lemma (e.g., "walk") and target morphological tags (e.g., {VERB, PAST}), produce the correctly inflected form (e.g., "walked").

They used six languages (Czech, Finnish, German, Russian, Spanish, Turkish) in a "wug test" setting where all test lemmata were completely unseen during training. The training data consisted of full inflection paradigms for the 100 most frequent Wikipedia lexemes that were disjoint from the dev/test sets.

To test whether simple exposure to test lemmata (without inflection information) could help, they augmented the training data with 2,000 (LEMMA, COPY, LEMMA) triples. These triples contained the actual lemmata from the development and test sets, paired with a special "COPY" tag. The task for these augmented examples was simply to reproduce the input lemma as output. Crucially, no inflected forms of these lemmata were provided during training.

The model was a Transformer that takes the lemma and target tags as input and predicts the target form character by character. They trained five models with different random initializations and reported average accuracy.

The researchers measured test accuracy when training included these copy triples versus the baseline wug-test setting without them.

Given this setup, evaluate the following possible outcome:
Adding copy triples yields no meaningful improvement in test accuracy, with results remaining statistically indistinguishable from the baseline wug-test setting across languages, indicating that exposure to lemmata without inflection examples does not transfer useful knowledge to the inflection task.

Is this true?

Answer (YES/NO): NO